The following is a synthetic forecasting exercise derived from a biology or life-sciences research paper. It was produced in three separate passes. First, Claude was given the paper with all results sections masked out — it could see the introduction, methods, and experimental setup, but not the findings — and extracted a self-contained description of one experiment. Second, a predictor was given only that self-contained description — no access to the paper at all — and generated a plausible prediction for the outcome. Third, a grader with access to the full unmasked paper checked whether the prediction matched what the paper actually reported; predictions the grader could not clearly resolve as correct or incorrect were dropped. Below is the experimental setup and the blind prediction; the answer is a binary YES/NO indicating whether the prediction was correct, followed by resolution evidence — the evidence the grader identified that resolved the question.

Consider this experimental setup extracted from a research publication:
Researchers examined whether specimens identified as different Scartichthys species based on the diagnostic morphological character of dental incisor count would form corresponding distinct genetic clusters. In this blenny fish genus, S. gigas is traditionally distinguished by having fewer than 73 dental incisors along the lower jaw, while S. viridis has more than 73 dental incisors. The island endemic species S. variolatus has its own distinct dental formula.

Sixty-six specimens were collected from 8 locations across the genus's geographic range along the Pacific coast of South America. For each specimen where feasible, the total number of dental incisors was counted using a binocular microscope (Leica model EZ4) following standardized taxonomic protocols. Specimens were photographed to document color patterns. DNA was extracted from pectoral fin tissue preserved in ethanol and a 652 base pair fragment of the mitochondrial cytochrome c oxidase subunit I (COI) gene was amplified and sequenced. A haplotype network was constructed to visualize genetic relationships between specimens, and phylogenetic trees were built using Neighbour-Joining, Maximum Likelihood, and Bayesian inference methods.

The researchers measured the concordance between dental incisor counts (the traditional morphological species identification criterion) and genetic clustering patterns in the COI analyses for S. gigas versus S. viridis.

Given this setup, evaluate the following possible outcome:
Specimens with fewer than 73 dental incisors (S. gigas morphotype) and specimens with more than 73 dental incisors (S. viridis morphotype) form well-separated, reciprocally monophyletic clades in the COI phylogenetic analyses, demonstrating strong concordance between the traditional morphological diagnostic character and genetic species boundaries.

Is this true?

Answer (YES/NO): NO